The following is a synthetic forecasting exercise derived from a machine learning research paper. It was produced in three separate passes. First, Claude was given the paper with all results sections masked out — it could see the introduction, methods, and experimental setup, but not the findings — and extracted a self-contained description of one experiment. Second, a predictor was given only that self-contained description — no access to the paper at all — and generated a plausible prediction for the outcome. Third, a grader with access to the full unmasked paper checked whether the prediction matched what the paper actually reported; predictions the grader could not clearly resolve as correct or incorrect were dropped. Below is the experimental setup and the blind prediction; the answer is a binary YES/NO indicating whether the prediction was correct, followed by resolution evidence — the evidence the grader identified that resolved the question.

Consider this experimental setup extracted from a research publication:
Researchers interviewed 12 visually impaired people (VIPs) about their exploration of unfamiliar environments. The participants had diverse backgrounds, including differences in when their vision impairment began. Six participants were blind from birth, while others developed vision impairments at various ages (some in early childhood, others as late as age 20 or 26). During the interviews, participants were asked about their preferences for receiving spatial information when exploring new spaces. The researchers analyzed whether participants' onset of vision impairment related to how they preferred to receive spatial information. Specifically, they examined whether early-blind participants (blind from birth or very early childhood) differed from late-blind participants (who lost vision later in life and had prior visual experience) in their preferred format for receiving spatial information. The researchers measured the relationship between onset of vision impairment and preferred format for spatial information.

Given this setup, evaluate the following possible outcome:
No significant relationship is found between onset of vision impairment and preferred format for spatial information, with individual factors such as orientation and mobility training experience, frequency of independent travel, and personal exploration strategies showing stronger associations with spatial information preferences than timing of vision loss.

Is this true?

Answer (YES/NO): NO